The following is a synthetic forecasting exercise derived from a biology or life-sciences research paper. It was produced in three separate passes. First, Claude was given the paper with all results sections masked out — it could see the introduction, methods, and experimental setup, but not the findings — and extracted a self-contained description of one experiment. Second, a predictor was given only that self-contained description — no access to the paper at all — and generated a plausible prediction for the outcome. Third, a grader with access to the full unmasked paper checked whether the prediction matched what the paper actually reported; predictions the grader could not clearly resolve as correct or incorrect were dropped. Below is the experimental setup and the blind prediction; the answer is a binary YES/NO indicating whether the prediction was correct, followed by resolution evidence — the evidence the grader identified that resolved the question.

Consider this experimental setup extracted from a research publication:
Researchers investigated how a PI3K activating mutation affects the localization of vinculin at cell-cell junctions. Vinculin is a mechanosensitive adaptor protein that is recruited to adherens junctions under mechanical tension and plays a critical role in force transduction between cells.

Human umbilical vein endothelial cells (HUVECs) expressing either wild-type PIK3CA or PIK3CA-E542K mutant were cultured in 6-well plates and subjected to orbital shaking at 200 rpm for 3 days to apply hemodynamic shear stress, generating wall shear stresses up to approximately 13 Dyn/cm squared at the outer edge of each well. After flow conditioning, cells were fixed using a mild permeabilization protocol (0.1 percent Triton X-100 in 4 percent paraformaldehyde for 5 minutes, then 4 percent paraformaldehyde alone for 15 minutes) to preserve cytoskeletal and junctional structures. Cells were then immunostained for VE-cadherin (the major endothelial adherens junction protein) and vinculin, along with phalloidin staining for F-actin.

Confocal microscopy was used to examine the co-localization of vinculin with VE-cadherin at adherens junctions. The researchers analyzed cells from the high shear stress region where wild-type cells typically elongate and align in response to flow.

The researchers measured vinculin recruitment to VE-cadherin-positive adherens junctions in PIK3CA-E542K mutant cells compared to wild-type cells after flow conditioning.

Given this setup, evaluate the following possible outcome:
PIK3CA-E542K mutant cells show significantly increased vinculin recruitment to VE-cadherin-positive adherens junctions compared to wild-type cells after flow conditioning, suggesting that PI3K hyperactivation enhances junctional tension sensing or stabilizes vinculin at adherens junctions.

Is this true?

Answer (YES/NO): NO